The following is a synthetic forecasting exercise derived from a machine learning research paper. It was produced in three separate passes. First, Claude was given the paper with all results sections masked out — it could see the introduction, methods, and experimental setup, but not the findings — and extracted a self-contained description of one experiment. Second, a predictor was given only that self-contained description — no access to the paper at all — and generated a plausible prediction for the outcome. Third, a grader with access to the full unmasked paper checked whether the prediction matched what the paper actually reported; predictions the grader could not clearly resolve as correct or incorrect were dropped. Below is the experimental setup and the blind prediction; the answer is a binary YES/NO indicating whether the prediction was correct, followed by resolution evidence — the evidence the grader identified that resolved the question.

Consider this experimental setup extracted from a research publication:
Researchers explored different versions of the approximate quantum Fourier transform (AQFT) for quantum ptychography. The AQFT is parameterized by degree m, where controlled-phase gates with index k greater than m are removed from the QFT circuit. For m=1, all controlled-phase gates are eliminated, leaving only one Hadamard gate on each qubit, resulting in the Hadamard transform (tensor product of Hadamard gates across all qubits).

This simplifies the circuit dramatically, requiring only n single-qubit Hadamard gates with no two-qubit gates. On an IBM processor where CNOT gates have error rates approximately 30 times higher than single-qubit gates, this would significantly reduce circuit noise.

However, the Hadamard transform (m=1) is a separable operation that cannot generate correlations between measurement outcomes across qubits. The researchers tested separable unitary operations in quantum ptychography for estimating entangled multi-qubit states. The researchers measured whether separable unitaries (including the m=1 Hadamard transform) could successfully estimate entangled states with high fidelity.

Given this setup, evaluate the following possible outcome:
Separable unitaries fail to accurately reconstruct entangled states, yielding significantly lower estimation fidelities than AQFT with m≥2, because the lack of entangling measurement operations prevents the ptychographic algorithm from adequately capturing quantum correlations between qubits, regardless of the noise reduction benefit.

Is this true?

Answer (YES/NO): YES